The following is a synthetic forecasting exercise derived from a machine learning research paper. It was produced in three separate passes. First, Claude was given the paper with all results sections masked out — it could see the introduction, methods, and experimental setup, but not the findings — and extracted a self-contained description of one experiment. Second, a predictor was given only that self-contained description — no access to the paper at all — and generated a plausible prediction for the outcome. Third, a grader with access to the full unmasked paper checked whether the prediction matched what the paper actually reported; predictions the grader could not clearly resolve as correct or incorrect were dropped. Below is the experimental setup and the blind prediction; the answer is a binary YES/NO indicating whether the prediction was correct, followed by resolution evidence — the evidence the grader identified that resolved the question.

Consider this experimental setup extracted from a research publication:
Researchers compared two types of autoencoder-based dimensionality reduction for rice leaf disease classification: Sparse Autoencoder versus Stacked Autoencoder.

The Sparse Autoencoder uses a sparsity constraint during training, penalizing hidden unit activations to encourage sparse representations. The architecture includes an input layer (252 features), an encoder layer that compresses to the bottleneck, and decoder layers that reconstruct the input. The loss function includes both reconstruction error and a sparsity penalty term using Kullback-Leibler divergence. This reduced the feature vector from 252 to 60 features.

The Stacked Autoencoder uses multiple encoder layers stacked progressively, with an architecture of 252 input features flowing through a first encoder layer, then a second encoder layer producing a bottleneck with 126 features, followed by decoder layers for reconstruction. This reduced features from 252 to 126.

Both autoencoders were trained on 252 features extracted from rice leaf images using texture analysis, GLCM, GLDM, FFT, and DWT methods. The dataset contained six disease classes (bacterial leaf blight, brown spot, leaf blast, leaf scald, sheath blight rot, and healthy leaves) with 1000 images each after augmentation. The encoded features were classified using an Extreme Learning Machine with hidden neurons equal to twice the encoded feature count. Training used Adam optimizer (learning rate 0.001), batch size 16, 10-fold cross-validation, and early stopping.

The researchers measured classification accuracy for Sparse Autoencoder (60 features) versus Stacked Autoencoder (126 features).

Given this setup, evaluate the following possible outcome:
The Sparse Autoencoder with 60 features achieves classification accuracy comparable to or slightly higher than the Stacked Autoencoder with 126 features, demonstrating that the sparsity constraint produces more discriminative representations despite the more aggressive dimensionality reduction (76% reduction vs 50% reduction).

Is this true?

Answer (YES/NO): YES